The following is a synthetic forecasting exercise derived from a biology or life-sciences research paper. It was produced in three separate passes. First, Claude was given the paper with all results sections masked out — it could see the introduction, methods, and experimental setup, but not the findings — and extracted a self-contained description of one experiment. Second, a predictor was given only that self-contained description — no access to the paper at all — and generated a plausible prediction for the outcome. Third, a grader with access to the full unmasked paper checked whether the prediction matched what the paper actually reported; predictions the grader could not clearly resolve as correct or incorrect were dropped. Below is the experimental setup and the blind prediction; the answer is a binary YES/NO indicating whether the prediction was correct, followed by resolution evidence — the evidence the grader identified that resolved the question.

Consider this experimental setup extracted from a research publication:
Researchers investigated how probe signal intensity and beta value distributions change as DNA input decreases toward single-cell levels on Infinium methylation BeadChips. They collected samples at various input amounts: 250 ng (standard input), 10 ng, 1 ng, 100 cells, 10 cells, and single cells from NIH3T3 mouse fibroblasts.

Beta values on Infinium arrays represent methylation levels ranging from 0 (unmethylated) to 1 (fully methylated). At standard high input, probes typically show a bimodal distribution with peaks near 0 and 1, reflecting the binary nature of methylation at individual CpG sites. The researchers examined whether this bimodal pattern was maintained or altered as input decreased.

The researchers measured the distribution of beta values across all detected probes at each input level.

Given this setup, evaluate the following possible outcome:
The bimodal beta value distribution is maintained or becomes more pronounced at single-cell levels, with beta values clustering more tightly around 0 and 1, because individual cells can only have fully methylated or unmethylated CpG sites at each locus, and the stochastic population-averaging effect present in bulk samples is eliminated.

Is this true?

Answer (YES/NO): YES